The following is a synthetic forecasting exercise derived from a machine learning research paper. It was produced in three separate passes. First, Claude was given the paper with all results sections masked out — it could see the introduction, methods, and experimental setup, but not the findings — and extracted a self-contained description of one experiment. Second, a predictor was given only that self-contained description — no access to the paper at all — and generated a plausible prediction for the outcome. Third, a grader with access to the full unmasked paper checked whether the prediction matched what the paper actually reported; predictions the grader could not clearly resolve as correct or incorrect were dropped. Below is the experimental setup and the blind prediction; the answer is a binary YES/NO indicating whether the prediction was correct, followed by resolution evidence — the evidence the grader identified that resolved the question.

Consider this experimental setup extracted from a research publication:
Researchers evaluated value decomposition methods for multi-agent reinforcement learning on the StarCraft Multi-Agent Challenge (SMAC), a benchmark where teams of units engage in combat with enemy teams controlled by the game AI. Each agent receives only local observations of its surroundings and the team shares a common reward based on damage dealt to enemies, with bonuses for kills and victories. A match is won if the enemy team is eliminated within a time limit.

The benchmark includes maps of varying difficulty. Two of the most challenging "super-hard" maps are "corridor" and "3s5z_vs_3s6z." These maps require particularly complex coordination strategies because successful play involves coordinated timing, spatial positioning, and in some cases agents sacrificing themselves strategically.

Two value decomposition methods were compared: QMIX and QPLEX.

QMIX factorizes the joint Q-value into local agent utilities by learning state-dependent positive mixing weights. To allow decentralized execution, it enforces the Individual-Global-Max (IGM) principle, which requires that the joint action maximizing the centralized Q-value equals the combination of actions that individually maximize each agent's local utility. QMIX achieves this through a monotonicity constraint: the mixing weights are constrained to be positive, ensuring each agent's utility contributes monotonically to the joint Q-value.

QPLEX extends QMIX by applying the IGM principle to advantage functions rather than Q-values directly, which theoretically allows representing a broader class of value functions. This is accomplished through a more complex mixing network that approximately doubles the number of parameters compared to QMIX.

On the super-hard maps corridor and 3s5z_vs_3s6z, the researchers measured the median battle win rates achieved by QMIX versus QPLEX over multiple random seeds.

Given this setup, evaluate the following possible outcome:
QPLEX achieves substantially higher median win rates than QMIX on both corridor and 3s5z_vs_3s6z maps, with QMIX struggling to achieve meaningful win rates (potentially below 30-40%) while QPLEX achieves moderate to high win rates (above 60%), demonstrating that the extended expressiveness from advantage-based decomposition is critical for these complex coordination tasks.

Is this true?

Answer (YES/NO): NO